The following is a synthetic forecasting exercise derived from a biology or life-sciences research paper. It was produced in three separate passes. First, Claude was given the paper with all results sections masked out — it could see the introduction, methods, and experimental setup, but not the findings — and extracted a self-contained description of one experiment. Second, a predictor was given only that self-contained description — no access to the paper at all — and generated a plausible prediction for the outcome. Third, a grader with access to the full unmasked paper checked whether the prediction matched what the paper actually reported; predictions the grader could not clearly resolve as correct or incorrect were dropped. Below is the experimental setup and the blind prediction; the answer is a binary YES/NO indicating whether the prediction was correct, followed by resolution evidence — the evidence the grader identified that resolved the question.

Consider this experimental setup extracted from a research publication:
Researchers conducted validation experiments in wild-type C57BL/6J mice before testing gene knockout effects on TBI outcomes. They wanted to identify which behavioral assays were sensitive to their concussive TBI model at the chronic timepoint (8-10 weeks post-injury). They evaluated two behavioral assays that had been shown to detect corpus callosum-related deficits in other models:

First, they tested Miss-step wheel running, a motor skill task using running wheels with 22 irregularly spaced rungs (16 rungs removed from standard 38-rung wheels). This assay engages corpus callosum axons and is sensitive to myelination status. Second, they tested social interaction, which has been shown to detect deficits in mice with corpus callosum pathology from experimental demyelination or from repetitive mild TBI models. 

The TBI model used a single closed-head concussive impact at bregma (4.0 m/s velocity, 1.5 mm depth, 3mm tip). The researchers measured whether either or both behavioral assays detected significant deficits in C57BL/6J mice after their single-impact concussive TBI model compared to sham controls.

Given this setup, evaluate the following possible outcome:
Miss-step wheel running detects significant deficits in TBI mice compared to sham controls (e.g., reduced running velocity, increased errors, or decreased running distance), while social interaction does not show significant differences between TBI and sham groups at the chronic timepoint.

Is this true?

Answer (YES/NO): YES